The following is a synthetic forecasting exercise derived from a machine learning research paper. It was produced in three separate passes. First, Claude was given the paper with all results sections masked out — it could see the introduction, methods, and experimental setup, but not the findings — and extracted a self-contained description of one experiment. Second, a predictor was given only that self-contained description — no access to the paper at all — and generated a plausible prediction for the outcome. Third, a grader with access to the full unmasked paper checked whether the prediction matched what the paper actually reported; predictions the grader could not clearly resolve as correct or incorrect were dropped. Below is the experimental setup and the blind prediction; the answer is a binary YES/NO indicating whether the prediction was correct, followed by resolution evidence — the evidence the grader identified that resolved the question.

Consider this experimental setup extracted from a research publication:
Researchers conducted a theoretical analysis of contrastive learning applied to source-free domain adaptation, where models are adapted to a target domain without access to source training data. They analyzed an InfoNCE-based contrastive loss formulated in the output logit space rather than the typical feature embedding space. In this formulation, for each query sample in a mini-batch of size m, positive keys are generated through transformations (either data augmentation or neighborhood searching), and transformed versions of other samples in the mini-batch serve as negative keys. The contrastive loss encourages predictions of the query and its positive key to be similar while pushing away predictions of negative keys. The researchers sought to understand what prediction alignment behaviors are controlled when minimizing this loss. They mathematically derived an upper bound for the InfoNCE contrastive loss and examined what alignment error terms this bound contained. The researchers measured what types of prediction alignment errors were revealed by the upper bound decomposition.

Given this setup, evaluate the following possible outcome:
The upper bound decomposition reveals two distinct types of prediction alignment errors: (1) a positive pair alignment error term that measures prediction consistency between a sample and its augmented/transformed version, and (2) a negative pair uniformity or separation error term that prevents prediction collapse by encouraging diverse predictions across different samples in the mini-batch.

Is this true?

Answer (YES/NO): YES